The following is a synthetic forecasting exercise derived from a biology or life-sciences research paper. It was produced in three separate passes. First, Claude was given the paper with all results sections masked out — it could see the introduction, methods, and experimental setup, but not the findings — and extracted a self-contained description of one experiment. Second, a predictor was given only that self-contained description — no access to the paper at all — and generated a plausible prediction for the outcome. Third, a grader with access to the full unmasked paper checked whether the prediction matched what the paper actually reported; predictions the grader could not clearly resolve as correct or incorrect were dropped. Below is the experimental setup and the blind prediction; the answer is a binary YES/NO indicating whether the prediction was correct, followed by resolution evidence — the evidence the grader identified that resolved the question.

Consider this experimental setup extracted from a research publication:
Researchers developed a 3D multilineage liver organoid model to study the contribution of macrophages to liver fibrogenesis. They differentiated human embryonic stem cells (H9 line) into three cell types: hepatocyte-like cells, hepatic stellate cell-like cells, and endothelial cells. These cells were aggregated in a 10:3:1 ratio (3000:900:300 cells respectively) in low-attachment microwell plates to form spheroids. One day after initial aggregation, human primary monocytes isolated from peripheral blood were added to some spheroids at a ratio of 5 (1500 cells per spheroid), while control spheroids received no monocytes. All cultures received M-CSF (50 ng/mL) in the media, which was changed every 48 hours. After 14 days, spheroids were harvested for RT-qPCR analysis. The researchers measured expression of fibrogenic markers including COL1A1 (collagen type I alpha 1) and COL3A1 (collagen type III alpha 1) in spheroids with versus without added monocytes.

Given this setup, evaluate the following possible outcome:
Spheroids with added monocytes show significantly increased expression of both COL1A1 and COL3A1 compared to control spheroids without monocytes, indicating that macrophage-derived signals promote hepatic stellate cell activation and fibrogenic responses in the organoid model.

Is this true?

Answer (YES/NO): NO